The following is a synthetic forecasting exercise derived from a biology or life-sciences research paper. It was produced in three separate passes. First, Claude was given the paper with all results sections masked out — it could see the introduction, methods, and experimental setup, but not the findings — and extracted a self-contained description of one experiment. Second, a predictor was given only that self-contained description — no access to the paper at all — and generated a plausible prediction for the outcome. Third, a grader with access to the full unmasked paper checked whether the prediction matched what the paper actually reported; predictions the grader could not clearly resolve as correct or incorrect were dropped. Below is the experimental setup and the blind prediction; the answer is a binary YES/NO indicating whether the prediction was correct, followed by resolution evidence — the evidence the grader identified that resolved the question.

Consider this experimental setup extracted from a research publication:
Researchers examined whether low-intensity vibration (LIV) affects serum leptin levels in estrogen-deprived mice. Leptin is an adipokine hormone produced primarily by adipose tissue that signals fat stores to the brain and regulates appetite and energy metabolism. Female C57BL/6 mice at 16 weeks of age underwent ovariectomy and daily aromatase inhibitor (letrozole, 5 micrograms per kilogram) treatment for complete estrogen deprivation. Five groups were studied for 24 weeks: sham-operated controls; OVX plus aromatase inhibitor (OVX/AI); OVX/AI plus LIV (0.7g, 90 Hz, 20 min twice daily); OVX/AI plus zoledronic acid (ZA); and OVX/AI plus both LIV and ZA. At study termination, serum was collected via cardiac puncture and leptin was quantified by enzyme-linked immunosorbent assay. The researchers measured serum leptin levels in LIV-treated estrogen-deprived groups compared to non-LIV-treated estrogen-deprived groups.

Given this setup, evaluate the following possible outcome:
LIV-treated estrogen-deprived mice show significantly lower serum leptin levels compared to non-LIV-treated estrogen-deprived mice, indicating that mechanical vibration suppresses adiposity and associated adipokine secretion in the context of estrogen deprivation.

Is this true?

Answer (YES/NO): NO